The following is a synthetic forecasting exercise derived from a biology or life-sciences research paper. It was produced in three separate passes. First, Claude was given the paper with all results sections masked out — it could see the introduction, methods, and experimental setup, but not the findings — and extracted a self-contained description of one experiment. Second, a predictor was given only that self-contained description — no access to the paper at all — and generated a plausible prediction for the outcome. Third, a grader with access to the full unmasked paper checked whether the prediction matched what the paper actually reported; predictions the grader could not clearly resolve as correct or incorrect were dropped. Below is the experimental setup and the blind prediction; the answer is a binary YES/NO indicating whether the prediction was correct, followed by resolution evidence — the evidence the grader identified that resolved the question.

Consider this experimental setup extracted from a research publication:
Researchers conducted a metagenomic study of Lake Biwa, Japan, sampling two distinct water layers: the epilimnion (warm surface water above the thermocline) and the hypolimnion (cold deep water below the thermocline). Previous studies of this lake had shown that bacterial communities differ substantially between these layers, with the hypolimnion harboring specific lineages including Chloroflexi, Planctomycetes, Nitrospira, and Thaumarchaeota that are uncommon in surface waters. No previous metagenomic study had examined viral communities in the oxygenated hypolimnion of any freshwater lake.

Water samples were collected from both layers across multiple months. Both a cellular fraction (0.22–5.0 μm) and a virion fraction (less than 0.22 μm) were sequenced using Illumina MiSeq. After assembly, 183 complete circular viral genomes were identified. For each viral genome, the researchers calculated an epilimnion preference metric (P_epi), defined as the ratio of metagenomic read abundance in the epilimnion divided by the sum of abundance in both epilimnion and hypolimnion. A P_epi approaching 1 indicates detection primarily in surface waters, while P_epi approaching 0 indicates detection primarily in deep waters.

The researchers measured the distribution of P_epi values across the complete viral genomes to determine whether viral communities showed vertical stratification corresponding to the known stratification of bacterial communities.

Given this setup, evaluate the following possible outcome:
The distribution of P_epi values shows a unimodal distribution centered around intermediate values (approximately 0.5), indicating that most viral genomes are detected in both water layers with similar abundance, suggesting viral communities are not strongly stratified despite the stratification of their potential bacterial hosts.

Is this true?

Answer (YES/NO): NO